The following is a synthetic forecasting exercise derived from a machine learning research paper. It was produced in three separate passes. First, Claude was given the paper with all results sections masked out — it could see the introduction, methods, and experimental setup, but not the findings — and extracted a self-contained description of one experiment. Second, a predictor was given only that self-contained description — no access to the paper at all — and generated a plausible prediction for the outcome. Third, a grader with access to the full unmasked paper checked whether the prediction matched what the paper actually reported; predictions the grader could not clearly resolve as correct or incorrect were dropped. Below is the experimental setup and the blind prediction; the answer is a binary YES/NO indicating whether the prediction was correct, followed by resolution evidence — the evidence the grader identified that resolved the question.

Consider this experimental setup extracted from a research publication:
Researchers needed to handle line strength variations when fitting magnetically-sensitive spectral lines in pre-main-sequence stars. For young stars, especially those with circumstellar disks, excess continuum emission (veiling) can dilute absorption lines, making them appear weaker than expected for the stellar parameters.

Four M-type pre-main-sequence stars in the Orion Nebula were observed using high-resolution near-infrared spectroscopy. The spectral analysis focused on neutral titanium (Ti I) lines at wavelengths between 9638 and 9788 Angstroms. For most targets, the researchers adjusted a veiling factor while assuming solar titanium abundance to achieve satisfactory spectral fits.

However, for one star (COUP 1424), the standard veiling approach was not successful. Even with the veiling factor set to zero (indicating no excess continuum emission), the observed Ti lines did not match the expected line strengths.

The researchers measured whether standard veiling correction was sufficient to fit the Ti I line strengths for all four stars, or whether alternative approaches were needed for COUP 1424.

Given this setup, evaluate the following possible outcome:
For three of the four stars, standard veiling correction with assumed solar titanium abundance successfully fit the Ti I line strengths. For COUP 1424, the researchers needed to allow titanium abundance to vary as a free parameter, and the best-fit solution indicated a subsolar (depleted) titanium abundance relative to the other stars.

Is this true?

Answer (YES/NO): NO